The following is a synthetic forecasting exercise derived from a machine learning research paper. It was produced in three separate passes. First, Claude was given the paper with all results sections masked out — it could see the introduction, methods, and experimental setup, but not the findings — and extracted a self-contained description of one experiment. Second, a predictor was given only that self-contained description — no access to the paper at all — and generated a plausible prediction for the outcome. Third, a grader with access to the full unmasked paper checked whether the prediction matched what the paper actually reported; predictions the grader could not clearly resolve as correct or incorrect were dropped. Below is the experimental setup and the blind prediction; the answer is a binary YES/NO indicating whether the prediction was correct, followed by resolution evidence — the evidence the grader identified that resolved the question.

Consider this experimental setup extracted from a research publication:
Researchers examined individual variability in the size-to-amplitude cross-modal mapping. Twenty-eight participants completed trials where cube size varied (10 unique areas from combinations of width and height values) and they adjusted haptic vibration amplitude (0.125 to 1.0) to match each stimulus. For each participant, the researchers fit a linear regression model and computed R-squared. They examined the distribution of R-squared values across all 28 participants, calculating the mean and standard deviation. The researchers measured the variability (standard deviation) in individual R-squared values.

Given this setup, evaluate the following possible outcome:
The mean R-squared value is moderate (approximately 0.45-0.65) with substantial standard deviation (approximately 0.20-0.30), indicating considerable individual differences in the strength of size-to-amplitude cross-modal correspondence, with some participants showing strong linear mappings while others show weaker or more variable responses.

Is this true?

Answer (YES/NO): YES